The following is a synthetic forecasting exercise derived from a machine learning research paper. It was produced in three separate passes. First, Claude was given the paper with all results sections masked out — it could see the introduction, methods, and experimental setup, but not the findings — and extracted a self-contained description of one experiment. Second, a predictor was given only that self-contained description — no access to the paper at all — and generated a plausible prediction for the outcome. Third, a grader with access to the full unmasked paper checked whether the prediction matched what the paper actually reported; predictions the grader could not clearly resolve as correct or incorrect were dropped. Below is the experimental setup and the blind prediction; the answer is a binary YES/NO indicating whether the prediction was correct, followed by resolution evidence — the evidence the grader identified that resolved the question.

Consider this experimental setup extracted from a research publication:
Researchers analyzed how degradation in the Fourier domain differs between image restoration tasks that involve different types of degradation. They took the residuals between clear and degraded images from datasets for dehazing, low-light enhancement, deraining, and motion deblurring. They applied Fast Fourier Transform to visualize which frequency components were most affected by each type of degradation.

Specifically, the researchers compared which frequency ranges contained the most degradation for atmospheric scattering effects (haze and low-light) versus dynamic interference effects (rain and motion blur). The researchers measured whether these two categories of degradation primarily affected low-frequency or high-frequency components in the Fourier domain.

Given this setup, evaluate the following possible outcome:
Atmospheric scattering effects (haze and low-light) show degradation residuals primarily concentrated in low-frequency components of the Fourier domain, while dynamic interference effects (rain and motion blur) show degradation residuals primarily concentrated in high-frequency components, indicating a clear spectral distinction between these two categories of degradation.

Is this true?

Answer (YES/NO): YES